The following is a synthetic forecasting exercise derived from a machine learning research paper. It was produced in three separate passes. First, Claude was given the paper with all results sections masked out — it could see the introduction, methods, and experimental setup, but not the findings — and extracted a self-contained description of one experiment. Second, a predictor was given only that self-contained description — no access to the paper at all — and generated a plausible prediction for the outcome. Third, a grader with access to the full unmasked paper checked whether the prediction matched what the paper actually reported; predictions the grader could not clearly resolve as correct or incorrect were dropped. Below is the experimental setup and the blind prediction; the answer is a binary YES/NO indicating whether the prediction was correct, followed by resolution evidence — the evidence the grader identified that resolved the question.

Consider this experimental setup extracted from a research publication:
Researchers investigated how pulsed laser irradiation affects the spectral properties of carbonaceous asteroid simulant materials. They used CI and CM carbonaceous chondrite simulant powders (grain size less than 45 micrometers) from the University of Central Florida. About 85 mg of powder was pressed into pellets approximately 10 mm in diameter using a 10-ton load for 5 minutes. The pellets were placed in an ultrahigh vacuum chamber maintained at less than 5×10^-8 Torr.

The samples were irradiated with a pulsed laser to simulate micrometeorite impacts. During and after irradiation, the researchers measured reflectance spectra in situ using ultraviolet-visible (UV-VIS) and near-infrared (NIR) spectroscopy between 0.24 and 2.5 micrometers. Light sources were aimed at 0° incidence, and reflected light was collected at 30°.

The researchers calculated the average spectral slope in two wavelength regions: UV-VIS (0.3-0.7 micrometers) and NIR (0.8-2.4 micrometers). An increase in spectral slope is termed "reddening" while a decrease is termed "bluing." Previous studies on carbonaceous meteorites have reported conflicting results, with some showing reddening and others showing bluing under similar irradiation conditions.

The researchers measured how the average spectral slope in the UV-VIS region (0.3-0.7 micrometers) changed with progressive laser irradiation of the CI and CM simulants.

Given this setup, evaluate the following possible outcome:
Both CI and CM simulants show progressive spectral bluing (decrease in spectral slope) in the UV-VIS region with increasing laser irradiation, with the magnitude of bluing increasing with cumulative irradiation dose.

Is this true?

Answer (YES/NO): NO